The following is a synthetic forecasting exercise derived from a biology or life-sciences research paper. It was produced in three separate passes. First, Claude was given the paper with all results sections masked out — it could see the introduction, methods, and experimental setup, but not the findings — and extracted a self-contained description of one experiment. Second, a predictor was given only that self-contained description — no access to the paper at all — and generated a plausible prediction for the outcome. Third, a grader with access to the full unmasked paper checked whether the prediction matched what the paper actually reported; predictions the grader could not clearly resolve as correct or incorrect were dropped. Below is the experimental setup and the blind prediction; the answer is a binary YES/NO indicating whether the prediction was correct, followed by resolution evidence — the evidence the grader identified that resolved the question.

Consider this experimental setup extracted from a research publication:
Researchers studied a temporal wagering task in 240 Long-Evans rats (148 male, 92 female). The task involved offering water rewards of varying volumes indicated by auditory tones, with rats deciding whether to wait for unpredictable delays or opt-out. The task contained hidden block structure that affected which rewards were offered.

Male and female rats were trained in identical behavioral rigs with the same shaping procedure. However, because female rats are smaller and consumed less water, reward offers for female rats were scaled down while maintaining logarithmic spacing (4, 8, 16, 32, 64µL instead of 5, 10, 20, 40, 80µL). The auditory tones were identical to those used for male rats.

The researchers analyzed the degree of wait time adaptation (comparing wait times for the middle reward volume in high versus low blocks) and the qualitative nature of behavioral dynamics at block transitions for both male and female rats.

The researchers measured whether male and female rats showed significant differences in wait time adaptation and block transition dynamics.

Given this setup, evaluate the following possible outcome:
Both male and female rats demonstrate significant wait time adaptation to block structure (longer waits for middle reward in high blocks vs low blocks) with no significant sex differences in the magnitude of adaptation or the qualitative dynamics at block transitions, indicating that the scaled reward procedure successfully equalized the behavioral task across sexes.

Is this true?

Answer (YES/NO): NO